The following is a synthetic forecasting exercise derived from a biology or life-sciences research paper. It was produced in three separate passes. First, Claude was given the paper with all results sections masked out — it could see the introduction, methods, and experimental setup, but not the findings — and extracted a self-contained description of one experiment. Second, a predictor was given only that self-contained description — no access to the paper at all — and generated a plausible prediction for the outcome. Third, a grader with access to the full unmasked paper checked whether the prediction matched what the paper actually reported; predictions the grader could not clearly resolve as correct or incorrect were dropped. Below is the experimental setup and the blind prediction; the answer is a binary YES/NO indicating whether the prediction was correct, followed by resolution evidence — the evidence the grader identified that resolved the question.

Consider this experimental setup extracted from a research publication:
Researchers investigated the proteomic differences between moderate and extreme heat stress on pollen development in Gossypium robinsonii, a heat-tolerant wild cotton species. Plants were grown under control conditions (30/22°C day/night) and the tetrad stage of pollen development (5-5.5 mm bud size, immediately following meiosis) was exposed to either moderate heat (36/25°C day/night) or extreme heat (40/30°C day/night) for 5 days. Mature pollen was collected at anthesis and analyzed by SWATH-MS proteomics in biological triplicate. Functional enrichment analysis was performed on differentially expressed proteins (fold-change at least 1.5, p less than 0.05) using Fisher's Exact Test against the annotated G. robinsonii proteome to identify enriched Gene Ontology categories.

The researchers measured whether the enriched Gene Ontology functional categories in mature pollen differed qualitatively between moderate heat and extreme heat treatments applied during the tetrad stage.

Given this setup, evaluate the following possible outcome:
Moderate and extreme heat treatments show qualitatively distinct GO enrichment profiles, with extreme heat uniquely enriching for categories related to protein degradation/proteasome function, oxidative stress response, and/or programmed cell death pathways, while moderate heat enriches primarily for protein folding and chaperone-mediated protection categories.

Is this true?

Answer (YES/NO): NO